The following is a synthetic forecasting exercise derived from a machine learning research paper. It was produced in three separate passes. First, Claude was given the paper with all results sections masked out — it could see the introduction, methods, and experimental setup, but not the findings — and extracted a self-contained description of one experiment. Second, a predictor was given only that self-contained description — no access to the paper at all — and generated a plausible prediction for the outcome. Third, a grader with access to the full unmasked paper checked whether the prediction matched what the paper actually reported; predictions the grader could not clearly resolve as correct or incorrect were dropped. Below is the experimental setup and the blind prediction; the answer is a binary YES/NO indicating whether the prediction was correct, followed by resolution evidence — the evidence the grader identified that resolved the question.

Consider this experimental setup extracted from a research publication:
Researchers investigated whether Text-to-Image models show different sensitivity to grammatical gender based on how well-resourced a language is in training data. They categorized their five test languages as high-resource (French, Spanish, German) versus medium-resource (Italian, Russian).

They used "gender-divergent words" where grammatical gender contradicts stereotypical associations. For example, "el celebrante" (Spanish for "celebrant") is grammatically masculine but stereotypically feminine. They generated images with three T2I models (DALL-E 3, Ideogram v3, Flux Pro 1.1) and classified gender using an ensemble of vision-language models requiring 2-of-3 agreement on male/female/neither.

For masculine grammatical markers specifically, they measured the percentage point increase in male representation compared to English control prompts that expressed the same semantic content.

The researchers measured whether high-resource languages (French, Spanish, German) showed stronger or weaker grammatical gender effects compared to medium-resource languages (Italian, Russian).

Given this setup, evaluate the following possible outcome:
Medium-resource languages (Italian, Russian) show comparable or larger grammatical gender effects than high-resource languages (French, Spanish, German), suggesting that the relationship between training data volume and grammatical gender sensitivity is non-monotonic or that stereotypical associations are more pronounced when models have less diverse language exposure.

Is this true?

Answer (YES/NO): YES